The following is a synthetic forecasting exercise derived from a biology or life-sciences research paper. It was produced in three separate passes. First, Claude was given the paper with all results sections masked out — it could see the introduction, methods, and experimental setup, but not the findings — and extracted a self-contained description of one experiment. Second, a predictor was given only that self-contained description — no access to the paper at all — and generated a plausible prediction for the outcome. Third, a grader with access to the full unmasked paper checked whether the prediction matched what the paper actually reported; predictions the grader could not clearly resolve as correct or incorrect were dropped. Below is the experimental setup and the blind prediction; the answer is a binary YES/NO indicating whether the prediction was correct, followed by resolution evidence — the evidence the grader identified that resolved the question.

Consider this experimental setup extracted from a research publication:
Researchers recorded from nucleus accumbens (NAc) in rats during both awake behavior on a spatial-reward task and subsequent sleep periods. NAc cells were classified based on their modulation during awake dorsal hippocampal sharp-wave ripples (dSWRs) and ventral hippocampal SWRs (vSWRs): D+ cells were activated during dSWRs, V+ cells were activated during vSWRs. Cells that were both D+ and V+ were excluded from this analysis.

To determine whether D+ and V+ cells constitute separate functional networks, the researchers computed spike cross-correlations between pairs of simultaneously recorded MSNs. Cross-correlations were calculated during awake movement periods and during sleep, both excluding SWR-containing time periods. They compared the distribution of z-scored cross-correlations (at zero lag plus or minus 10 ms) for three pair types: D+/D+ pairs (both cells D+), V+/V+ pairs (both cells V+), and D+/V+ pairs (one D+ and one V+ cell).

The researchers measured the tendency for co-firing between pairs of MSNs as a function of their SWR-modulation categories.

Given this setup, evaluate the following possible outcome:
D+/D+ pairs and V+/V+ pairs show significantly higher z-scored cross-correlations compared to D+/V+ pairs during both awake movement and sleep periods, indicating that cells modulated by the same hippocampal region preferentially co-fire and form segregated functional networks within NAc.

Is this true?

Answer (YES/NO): NO